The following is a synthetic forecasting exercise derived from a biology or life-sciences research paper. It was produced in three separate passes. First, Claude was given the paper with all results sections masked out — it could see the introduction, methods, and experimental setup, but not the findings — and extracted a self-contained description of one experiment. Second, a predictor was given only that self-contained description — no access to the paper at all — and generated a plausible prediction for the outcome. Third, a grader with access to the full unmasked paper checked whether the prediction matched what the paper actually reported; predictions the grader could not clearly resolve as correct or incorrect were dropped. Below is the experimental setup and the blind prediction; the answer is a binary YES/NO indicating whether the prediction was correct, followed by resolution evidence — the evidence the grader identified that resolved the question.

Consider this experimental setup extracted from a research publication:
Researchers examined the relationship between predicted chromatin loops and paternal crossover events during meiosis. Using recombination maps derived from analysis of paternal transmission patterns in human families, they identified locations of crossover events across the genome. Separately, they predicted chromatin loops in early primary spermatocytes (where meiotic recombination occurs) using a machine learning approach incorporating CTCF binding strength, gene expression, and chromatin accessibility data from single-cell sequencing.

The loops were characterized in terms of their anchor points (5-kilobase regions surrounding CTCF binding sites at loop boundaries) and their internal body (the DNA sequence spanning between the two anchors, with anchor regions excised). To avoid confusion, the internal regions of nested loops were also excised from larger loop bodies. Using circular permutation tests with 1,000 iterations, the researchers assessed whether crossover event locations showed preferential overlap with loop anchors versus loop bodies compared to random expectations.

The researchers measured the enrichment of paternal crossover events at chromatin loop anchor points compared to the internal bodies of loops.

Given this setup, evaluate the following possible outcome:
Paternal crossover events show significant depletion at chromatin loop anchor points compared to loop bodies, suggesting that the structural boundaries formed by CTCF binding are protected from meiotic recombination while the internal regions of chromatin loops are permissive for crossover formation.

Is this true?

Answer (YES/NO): NO